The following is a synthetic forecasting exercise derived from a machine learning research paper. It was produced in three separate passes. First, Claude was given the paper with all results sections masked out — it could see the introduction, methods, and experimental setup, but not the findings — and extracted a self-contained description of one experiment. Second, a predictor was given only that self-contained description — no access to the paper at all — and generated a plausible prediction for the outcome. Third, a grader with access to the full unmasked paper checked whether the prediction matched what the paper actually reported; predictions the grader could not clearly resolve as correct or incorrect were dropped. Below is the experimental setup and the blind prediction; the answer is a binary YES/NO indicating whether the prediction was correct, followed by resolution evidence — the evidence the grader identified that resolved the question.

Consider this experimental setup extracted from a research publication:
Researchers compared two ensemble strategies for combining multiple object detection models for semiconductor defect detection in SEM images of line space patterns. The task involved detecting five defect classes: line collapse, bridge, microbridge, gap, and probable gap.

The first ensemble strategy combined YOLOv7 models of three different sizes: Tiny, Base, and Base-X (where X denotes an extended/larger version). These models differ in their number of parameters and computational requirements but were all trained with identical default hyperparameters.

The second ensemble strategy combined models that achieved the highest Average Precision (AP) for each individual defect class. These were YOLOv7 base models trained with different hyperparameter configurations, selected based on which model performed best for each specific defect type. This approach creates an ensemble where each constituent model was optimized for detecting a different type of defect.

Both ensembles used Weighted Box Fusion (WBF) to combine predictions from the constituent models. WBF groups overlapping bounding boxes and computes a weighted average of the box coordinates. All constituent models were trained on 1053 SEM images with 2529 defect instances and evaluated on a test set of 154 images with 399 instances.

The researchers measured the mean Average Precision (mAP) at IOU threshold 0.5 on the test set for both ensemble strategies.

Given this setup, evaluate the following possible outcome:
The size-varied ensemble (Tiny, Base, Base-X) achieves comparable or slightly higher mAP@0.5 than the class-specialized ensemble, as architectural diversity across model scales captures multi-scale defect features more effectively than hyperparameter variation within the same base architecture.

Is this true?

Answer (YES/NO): NO